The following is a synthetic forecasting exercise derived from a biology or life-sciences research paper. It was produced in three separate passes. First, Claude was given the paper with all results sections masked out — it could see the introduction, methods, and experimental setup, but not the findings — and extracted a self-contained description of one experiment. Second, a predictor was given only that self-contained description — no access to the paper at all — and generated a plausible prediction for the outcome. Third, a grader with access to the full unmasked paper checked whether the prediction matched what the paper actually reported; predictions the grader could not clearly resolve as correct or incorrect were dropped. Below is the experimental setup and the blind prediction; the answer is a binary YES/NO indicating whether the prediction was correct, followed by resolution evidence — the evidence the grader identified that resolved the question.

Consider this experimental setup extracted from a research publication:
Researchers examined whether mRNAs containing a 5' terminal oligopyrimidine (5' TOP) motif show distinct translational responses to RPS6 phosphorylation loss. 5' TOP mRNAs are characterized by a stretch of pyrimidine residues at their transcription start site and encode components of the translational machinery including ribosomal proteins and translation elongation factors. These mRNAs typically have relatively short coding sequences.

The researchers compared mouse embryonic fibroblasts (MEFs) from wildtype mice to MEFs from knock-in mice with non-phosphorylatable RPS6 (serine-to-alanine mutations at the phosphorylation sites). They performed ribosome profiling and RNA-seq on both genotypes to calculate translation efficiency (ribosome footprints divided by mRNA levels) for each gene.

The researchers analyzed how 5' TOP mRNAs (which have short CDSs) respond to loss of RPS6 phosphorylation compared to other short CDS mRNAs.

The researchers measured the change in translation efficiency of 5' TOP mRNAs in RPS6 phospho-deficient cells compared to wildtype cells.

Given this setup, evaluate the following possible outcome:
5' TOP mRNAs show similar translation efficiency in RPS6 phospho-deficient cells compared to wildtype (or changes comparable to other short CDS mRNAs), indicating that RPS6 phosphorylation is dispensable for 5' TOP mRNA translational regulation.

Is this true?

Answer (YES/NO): YES